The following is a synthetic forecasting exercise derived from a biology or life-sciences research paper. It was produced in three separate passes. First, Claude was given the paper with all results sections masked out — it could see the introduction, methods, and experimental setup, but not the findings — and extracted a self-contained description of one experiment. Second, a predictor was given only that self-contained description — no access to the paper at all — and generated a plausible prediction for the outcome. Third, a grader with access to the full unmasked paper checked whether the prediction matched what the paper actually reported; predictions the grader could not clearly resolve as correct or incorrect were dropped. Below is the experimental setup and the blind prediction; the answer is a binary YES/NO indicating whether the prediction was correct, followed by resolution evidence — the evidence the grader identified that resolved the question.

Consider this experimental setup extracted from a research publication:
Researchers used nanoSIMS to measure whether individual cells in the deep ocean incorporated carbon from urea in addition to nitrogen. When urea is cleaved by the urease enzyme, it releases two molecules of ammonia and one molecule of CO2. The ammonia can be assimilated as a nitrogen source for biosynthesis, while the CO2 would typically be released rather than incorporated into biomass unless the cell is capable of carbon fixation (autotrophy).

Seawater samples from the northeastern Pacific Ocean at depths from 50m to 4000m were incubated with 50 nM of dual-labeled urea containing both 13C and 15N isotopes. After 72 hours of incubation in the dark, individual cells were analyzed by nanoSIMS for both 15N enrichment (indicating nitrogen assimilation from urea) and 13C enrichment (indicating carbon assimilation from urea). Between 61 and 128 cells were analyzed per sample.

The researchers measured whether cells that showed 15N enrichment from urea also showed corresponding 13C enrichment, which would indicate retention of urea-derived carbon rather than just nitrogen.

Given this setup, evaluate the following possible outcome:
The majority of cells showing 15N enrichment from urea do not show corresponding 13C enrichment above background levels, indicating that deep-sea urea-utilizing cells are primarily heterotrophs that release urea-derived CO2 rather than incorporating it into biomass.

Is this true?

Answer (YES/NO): NO